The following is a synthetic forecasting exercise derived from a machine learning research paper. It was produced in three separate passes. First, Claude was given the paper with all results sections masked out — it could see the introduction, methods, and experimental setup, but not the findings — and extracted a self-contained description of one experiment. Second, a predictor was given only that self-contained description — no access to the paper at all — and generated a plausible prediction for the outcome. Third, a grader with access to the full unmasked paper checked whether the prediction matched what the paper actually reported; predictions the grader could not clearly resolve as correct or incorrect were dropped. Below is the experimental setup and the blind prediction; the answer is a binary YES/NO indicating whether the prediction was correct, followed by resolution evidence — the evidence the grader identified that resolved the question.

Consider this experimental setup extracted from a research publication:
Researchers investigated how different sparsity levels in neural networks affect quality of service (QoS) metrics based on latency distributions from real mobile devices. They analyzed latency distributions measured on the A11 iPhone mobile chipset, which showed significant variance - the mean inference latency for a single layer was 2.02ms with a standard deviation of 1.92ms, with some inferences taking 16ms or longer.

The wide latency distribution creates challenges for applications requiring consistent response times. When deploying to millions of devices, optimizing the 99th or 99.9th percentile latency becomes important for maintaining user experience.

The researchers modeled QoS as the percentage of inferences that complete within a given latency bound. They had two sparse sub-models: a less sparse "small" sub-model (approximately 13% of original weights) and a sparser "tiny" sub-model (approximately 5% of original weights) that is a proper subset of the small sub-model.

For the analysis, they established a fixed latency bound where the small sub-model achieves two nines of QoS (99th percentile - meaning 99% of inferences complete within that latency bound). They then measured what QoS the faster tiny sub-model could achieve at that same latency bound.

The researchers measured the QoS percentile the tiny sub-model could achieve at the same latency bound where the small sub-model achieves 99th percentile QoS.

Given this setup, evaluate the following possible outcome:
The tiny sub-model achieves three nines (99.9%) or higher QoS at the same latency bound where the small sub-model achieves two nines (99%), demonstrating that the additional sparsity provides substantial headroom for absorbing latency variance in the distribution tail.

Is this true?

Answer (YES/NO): YES